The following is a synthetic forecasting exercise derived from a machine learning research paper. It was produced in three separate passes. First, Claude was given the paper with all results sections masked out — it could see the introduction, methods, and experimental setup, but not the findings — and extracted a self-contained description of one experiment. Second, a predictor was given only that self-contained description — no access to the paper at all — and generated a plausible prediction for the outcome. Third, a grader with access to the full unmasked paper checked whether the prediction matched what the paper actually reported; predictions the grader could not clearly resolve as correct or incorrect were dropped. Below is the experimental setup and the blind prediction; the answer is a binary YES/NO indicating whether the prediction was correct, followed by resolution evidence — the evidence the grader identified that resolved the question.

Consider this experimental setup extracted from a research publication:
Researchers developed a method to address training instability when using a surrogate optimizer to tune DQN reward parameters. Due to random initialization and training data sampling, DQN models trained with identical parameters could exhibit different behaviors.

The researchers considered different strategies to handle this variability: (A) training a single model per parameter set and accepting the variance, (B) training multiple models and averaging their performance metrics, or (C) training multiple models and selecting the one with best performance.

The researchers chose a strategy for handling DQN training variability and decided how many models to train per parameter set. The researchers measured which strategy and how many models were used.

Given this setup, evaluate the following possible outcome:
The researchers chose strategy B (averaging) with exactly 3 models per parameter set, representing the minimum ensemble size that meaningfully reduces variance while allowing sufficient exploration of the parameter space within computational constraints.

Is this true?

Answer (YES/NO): NO